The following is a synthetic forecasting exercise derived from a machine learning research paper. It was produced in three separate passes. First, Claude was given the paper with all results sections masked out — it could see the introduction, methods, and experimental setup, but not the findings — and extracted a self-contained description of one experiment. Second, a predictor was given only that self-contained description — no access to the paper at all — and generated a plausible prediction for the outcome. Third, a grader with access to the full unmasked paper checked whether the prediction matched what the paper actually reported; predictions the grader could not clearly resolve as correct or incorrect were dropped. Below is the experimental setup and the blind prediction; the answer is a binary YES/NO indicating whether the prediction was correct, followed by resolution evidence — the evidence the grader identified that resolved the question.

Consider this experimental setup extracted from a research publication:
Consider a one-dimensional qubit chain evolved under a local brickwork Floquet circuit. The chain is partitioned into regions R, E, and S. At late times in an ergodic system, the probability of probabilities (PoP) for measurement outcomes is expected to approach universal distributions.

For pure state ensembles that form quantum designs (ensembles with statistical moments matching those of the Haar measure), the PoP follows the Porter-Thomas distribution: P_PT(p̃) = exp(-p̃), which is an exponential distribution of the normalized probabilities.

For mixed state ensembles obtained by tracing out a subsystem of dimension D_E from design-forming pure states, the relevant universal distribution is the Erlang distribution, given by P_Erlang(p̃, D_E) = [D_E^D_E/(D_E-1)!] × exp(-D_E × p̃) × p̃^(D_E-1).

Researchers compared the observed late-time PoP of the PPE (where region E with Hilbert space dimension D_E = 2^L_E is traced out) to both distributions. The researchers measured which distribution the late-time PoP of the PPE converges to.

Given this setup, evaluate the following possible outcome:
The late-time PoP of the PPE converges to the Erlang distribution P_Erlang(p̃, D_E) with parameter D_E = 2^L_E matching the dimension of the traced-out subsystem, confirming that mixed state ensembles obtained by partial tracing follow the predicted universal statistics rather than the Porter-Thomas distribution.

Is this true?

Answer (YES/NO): YES